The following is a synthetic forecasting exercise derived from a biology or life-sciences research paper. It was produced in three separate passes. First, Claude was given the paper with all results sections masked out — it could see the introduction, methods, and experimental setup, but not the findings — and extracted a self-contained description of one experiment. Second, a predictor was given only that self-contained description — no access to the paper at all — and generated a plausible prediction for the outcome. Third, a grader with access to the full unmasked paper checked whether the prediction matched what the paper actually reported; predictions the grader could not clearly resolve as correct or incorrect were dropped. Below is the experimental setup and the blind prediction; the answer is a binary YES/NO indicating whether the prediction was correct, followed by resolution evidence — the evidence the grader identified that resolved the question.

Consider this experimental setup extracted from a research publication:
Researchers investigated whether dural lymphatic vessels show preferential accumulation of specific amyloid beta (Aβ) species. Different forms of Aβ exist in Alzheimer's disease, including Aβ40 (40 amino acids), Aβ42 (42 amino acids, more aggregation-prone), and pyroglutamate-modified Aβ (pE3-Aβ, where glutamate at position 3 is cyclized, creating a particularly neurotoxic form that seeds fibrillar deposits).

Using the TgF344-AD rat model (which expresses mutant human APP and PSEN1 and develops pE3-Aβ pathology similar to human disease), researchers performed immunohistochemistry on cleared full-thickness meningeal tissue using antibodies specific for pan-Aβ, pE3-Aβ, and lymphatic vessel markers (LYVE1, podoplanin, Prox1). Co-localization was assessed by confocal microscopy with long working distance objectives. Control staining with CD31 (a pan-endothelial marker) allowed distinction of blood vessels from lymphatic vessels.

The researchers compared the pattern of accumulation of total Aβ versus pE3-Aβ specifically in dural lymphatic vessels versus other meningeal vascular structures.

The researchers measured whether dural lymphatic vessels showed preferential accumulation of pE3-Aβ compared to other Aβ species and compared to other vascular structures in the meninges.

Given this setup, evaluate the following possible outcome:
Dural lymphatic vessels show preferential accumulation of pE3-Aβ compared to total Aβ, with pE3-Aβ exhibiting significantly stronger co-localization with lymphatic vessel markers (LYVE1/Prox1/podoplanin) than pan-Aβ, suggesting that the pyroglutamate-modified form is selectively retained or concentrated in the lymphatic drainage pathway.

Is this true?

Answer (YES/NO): YES